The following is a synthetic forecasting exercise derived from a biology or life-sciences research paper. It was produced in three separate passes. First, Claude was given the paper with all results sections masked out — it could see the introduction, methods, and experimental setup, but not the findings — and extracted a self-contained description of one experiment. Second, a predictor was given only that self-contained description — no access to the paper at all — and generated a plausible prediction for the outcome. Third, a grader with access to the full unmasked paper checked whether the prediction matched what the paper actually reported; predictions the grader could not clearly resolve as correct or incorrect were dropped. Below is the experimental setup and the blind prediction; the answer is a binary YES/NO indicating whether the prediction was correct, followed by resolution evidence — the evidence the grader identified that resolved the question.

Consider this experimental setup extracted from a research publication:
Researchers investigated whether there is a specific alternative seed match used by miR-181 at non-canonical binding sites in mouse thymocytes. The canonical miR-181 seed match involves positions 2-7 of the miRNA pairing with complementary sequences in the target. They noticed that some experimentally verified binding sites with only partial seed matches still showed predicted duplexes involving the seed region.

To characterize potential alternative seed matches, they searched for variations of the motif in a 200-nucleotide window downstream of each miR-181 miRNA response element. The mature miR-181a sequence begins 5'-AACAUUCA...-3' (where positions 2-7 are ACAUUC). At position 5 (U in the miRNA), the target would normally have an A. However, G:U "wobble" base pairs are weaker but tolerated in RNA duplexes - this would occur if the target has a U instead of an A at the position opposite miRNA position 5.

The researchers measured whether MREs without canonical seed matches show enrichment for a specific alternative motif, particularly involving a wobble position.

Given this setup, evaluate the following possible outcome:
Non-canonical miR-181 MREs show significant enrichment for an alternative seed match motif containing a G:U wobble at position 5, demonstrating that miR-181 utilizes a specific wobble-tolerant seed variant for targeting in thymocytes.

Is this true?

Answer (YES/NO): NO